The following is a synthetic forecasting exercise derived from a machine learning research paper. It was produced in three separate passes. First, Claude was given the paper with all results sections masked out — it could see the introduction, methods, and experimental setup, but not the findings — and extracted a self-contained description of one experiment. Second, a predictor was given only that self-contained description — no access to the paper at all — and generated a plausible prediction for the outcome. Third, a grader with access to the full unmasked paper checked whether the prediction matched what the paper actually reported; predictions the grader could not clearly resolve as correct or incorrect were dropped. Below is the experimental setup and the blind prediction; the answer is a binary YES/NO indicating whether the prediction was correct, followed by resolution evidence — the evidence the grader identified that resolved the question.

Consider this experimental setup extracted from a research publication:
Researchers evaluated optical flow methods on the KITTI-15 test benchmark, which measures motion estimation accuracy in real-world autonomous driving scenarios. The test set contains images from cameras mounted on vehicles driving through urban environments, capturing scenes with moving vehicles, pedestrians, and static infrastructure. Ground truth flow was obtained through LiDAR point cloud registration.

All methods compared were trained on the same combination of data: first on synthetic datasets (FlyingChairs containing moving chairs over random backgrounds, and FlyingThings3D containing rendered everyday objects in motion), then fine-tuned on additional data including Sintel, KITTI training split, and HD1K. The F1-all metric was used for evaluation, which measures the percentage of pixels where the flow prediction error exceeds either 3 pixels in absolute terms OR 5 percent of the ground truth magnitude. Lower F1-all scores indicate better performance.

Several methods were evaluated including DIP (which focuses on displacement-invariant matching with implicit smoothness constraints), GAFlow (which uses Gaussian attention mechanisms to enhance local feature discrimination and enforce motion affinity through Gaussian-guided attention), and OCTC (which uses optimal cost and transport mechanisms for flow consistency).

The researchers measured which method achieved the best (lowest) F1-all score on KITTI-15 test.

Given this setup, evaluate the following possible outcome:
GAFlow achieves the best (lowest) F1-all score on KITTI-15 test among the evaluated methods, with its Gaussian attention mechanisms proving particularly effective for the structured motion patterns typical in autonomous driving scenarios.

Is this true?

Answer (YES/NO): NO